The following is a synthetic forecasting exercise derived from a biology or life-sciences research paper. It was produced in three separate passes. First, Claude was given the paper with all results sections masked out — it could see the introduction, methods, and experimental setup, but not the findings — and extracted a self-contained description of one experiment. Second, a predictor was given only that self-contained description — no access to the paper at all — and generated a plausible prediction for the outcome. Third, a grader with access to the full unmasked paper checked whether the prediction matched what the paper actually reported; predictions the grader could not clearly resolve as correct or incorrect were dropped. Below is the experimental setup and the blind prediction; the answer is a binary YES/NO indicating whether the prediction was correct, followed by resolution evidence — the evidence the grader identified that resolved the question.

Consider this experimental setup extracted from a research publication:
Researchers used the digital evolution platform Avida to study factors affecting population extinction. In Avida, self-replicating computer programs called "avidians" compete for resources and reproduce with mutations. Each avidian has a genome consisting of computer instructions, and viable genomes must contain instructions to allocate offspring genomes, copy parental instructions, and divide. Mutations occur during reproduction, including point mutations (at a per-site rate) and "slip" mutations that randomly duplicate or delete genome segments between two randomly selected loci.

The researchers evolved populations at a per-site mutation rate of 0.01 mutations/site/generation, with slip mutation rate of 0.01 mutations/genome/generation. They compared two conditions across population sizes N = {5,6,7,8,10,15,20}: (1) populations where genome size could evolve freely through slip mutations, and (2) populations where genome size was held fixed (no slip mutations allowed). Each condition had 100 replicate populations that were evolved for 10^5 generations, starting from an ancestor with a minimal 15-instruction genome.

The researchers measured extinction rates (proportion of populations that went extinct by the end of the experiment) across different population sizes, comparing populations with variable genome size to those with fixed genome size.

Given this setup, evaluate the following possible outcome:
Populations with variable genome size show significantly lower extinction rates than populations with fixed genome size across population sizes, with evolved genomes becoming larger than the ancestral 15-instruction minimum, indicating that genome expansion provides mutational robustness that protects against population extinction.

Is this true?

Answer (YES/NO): NO